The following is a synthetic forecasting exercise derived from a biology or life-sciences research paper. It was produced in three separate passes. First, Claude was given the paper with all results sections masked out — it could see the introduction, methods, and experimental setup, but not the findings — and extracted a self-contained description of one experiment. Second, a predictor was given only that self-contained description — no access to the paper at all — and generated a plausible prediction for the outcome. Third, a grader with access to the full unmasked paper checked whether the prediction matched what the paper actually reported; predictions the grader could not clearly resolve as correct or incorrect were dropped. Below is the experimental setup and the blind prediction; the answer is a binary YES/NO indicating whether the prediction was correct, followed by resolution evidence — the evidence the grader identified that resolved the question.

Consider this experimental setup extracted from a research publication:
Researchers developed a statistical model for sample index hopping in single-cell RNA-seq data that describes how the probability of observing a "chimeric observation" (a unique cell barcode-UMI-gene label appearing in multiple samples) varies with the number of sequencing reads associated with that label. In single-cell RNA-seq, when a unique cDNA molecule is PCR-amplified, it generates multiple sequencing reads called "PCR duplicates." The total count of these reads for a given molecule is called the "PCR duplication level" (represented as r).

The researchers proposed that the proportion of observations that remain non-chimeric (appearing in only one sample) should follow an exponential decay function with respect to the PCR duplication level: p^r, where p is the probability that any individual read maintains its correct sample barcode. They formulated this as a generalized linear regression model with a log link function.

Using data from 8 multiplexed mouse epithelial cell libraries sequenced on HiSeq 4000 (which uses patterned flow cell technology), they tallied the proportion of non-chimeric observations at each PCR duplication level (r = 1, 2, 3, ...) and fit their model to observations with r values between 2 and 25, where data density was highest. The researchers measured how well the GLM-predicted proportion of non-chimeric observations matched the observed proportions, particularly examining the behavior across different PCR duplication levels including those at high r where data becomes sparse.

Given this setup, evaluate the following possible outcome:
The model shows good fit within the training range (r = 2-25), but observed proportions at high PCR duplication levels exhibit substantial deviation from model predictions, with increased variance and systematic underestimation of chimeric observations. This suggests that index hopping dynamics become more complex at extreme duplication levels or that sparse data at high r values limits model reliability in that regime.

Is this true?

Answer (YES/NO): NO